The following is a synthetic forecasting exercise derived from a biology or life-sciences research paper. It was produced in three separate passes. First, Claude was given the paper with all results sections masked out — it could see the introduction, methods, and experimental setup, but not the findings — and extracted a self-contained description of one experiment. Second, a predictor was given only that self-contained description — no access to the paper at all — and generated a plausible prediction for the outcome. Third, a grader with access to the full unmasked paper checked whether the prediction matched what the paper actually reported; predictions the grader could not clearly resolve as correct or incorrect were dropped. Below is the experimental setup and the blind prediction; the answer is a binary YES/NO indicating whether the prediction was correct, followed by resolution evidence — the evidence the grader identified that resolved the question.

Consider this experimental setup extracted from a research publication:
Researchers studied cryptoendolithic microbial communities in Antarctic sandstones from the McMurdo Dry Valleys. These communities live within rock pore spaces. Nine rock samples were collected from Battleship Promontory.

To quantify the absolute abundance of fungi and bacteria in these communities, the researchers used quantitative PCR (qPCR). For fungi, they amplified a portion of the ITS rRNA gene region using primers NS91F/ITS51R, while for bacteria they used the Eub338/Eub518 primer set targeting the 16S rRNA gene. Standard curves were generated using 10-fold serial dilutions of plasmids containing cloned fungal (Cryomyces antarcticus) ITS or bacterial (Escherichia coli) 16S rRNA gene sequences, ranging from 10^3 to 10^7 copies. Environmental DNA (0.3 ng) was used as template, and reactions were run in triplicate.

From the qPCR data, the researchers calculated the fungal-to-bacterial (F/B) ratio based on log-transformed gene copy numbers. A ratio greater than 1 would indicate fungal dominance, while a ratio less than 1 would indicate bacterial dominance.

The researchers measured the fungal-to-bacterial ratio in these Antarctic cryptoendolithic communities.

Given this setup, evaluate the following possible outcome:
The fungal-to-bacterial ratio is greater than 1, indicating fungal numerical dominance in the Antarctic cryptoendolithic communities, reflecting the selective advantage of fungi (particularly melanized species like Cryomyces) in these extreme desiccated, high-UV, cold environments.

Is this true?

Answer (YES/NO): YES